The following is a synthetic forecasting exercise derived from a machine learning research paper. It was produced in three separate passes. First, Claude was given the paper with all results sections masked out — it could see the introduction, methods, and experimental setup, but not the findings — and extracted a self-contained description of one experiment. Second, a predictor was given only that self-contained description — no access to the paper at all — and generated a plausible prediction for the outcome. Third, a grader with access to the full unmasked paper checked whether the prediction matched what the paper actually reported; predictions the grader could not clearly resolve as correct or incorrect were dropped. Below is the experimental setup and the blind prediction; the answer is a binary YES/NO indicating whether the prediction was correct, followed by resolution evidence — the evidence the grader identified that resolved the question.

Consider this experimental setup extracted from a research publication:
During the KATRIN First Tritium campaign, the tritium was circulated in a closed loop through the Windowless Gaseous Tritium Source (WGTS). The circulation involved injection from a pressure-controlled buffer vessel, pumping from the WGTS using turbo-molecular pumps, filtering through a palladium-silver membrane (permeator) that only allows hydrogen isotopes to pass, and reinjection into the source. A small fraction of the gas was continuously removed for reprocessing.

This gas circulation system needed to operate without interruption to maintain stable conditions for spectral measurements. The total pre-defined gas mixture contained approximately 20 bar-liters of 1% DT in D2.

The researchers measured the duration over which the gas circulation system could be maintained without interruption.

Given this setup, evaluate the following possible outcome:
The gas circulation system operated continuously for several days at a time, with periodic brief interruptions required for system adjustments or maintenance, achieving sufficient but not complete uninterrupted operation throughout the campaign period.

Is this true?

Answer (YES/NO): NO